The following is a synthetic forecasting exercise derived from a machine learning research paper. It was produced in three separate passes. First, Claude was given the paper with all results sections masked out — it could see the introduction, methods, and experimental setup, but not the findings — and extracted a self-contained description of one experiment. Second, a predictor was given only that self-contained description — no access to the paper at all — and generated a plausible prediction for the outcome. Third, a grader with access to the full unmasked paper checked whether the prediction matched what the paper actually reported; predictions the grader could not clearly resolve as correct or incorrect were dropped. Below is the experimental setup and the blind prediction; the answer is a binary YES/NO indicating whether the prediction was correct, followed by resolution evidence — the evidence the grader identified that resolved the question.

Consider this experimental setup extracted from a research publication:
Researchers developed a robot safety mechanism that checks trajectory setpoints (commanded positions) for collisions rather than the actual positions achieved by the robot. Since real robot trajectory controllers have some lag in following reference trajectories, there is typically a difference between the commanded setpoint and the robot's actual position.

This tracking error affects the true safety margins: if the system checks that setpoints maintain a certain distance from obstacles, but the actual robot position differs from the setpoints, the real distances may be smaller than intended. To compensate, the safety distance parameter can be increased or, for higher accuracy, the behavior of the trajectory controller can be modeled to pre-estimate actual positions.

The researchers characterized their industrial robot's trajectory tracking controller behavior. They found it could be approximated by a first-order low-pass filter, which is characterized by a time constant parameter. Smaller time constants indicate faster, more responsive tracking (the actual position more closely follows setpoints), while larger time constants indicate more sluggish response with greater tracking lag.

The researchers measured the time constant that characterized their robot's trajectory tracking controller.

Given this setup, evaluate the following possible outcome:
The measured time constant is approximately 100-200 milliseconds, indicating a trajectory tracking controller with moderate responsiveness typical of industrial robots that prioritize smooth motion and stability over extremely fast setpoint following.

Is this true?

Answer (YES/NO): NO